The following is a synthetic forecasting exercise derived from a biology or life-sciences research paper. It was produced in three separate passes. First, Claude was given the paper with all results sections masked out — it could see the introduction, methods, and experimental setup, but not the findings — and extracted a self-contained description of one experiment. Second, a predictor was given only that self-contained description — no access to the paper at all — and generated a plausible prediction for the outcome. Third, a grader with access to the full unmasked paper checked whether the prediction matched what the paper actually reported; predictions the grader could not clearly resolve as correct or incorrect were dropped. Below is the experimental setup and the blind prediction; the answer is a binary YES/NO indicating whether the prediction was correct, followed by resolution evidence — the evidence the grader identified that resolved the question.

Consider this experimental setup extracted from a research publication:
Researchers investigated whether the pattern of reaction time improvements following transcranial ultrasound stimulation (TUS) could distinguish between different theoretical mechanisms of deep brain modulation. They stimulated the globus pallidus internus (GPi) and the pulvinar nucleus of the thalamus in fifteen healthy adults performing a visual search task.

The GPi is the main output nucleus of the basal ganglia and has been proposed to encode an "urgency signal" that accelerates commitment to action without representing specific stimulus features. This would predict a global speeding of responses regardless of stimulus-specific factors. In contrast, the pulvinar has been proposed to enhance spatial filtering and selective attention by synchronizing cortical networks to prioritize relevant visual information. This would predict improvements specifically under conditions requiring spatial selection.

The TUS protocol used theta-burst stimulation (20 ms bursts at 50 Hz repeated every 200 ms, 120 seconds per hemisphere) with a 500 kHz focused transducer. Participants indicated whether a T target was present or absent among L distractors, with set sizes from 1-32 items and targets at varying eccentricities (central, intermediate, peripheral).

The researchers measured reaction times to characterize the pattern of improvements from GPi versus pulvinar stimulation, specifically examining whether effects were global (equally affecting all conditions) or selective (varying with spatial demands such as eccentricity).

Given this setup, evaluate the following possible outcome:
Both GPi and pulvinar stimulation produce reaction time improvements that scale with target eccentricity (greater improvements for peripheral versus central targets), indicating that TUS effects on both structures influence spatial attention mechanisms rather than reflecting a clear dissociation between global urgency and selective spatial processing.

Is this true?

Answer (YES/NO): NO